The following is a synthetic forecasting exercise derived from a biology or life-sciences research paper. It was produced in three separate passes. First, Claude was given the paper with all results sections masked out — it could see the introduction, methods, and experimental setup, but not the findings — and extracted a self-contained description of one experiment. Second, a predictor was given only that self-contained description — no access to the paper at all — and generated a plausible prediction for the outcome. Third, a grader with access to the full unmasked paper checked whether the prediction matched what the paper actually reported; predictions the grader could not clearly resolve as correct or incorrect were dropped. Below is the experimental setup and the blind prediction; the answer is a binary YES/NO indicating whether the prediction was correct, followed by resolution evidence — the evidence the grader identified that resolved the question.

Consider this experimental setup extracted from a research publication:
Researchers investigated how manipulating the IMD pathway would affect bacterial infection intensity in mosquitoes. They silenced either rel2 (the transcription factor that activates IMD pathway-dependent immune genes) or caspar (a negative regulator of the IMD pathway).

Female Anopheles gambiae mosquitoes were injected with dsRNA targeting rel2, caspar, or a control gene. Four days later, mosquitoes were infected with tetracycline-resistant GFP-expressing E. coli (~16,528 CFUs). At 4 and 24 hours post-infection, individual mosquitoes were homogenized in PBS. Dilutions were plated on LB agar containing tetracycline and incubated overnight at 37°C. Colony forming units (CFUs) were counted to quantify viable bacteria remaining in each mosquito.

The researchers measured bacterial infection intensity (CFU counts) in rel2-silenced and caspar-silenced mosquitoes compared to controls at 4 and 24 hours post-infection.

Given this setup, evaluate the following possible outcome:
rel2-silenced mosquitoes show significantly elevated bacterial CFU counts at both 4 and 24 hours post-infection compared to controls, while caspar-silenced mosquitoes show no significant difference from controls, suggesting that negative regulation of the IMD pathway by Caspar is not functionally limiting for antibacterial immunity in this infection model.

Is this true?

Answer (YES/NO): NO